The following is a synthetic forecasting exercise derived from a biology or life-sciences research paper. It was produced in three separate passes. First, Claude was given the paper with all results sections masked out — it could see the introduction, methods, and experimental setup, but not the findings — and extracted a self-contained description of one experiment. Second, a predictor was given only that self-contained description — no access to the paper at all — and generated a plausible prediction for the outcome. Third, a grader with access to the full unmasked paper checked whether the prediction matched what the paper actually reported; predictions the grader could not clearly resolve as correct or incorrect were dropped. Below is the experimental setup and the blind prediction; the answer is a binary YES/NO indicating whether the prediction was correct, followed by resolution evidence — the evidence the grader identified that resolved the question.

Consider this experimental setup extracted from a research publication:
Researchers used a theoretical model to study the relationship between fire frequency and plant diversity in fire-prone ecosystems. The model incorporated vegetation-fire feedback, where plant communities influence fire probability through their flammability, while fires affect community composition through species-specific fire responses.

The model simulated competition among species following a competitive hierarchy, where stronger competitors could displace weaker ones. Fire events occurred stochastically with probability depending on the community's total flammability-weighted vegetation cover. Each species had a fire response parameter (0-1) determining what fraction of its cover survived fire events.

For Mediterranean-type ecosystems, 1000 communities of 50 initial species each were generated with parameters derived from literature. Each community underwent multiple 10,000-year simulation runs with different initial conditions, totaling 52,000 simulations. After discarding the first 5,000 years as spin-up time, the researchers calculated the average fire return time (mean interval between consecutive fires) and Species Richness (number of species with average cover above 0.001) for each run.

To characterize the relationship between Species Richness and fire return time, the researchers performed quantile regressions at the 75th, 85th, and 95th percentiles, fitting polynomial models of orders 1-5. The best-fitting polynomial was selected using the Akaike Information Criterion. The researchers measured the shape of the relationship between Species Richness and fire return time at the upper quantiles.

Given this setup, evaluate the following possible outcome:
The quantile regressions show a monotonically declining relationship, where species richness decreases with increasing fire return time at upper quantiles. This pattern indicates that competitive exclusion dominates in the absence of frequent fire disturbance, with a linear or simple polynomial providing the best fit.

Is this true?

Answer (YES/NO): NO